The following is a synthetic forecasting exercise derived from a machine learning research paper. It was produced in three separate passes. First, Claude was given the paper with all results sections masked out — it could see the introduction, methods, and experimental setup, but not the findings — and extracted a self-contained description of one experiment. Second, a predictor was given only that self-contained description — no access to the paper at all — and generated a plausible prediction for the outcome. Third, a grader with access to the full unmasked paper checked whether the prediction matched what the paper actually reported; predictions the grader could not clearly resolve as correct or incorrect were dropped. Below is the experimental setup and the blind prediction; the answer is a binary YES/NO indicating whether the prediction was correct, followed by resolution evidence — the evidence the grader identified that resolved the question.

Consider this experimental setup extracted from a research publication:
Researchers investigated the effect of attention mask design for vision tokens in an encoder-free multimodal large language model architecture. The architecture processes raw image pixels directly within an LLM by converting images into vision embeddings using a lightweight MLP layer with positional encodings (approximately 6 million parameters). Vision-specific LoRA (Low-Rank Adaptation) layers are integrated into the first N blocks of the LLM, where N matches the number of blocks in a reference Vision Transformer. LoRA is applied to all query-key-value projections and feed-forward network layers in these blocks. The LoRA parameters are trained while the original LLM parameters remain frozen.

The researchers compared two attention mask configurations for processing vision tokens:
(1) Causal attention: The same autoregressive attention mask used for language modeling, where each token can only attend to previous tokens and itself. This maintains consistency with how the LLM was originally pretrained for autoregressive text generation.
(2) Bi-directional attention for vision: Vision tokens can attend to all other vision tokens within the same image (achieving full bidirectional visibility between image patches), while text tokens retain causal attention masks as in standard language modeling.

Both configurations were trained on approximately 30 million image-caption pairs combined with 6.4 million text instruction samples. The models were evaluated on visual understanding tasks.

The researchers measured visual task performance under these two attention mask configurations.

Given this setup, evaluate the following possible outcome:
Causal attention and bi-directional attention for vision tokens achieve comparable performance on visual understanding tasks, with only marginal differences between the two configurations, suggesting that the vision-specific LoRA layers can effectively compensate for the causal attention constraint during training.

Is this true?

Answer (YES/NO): NO